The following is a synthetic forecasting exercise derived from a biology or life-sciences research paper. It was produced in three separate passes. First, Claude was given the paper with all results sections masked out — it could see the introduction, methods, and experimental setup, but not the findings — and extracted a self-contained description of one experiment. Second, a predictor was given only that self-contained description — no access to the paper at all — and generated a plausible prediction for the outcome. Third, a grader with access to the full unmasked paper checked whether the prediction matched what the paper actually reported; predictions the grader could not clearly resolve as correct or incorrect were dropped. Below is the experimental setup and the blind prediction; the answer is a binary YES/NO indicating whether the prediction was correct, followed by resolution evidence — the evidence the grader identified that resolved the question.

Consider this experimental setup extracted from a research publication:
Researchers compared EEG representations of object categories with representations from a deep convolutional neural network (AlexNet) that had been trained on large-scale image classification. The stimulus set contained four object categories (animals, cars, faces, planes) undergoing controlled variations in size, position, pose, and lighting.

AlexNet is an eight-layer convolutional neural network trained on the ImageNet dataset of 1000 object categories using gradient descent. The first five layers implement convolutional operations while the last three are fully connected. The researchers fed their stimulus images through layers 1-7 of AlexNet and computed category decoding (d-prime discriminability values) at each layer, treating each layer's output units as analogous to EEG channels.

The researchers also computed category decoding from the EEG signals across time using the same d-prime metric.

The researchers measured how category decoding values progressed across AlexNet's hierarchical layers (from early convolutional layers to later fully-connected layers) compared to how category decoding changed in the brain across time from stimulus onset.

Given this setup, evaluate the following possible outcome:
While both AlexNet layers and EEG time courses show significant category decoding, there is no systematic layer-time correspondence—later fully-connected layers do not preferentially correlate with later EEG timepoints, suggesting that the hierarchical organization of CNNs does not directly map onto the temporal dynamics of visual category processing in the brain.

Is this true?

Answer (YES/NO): NO